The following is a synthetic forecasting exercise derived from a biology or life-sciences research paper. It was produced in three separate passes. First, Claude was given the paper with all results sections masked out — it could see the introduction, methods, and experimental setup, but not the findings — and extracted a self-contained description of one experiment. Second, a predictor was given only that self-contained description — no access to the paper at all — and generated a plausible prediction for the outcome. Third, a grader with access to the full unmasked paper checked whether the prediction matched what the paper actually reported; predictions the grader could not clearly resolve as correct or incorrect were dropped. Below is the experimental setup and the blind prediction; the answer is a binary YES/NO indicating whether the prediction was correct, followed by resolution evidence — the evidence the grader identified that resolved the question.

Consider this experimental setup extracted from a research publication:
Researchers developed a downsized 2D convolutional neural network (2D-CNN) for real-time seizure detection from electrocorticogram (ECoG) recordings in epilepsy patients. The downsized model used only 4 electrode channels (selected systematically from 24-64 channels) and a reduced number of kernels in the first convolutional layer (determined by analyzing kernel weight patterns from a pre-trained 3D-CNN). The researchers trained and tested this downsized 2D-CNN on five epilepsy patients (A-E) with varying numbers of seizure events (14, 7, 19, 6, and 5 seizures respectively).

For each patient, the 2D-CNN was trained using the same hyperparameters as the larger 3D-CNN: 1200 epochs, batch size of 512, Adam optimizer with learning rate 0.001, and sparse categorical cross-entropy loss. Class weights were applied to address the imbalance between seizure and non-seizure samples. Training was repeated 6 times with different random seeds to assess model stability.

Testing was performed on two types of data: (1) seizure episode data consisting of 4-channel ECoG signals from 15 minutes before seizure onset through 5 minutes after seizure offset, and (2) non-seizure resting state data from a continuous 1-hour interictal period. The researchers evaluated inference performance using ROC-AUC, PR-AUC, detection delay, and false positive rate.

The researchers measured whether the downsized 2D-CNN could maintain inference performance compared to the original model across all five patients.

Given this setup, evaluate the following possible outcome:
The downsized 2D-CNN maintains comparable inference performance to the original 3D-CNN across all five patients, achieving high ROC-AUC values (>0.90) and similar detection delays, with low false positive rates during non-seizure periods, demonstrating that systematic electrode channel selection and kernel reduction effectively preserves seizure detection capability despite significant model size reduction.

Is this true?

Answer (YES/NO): NO